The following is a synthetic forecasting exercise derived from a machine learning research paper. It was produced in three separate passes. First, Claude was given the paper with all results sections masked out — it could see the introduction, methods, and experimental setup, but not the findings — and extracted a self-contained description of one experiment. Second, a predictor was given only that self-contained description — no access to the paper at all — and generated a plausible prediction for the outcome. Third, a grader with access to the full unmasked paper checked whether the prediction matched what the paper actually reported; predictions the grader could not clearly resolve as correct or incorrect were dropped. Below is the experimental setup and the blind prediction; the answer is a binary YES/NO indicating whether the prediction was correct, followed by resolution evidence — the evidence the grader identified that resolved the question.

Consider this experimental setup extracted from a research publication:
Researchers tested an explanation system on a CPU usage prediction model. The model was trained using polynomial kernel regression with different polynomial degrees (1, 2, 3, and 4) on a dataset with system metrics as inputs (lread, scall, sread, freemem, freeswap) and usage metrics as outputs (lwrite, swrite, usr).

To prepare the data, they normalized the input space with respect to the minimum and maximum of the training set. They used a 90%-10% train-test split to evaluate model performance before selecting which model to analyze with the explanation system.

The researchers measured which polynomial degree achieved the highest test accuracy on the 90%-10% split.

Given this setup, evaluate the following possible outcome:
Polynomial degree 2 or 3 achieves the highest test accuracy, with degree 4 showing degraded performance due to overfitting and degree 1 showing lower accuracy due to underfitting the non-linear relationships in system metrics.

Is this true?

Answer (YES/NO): YES